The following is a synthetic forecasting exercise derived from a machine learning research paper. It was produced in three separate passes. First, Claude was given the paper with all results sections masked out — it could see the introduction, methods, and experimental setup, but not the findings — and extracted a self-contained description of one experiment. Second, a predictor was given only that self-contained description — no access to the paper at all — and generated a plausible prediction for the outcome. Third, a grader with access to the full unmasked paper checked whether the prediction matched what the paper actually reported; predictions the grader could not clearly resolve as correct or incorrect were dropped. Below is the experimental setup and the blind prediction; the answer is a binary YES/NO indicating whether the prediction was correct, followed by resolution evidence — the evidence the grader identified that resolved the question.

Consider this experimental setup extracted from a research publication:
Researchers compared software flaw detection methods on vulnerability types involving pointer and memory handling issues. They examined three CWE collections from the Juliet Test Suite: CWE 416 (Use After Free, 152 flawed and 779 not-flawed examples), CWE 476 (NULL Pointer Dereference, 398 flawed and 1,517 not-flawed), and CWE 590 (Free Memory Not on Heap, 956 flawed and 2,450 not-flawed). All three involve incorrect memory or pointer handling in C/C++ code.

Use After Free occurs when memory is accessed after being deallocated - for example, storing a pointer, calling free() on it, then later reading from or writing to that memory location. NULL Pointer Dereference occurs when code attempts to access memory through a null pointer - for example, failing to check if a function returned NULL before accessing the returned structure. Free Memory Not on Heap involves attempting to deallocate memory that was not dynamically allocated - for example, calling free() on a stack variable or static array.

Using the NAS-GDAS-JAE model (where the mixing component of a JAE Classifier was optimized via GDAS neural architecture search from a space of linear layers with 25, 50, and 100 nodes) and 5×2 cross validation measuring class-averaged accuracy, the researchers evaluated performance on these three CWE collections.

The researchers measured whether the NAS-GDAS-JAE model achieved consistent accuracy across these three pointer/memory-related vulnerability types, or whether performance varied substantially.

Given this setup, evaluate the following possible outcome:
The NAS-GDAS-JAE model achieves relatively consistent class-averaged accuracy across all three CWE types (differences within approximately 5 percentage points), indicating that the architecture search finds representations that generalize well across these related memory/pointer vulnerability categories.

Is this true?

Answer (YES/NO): NO